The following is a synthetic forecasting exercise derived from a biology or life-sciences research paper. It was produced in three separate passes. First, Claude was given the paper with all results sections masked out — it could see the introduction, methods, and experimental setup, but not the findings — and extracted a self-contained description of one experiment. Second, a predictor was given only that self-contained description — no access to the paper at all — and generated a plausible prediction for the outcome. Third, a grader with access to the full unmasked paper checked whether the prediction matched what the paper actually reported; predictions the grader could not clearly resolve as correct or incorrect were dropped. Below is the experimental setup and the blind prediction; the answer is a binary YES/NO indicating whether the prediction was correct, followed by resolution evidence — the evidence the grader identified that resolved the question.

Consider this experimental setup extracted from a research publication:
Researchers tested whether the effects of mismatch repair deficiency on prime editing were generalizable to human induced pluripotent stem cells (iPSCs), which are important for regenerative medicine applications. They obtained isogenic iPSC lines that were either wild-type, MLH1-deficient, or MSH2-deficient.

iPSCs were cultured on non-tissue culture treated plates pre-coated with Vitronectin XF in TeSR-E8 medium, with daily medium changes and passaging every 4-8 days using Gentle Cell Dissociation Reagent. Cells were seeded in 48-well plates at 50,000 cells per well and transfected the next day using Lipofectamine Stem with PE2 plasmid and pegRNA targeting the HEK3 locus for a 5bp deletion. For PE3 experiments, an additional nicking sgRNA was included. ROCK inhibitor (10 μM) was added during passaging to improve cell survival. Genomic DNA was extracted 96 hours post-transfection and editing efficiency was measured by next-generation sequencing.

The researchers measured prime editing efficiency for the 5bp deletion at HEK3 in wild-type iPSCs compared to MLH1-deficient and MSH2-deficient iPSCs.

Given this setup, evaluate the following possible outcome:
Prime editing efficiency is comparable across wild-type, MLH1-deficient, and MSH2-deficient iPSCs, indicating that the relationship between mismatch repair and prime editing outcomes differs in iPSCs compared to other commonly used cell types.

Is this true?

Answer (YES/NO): NO